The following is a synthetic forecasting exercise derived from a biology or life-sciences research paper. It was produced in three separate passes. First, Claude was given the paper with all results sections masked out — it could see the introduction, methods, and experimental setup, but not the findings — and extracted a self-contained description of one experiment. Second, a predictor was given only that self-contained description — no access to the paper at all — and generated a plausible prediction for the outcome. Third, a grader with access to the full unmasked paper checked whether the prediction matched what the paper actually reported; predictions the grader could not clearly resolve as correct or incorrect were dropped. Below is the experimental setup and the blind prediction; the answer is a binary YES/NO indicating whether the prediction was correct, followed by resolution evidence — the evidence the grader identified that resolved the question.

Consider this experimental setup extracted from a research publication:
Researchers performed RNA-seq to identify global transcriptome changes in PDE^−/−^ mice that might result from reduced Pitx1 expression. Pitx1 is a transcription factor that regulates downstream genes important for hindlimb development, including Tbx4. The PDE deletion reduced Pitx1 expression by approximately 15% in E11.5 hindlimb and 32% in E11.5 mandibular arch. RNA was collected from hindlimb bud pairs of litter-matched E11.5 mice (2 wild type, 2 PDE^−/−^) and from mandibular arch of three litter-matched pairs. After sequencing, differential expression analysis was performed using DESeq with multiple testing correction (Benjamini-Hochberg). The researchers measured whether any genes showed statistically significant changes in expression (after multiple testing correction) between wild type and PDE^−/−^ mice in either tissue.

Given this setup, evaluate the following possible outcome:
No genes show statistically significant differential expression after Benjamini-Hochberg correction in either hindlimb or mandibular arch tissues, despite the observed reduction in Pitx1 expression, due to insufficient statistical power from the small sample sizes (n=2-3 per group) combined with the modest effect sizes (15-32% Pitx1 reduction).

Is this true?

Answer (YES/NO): YES